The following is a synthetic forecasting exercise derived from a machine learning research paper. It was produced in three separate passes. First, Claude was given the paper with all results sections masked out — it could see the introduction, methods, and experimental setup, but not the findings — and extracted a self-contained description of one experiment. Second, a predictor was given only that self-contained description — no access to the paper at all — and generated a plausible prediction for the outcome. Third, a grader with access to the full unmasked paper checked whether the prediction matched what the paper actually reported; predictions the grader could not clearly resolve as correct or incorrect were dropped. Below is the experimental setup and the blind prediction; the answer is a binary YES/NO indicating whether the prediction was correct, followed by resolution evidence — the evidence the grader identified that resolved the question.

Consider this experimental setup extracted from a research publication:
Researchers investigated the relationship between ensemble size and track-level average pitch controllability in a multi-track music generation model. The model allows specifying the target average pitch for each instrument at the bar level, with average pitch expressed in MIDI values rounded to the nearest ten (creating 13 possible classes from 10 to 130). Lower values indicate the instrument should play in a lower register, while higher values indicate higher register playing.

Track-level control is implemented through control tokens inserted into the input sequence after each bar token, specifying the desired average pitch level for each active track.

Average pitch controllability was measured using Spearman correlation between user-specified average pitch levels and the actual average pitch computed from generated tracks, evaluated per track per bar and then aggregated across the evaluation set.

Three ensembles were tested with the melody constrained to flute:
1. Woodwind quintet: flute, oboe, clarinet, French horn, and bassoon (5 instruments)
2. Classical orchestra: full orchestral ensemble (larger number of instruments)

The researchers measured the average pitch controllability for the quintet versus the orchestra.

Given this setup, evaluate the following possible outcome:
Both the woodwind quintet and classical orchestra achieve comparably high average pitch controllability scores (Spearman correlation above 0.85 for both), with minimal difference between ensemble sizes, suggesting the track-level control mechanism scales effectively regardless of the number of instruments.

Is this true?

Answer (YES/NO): NO